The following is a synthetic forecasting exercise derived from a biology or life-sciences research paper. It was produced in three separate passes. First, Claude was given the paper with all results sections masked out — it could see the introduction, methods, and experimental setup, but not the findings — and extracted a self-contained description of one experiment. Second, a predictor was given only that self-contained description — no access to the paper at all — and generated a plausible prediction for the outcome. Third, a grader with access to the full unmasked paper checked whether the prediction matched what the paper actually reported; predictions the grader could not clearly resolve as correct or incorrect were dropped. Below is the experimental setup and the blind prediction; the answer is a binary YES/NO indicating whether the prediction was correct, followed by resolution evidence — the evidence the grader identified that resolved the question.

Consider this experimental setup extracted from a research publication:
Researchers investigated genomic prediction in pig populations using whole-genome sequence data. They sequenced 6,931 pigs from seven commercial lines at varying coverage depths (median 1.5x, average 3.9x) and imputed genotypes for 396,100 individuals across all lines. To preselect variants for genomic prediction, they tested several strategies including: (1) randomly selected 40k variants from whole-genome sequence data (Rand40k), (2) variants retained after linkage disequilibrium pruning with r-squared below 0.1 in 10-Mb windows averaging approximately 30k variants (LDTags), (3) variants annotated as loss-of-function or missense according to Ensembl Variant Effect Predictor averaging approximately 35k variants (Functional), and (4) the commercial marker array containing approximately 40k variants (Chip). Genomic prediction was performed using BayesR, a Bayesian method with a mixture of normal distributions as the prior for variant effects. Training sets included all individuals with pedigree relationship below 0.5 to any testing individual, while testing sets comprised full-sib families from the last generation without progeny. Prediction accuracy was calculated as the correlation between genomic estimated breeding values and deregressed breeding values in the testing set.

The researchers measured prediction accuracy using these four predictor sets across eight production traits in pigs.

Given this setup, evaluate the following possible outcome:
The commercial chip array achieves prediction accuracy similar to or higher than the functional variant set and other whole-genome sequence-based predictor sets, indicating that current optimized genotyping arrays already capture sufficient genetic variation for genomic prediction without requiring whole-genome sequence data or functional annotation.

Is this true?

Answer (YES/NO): YES